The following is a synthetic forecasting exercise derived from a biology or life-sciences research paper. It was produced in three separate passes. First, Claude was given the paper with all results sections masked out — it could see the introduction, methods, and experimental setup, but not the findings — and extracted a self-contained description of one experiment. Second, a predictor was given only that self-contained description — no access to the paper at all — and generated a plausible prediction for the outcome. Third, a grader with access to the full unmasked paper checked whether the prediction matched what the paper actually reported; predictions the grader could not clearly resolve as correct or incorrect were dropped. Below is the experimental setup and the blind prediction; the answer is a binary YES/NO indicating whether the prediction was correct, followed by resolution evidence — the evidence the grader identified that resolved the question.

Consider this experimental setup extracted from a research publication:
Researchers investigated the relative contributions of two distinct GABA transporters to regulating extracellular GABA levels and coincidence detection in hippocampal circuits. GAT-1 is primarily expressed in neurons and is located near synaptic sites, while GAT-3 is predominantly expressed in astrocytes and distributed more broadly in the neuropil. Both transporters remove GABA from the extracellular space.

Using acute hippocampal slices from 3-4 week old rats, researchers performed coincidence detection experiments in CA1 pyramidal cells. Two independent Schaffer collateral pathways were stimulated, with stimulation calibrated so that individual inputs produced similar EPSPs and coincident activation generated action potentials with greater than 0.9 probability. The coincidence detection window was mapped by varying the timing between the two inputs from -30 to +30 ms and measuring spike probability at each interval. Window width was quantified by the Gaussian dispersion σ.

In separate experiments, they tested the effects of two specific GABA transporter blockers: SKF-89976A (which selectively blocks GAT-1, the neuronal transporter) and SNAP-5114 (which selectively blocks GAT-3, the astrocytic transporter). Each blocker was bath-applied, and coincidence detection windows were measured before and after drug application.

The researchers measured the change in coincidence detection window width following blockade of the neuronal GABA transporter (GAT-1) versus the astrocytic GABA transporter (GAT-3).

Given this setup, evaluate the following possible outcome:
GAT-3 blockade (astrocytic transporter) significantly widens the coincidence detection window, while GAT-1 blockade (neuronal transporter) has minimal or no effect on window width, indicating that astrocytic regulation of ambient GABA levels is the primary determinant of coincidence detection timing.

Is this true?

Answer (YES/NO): NO